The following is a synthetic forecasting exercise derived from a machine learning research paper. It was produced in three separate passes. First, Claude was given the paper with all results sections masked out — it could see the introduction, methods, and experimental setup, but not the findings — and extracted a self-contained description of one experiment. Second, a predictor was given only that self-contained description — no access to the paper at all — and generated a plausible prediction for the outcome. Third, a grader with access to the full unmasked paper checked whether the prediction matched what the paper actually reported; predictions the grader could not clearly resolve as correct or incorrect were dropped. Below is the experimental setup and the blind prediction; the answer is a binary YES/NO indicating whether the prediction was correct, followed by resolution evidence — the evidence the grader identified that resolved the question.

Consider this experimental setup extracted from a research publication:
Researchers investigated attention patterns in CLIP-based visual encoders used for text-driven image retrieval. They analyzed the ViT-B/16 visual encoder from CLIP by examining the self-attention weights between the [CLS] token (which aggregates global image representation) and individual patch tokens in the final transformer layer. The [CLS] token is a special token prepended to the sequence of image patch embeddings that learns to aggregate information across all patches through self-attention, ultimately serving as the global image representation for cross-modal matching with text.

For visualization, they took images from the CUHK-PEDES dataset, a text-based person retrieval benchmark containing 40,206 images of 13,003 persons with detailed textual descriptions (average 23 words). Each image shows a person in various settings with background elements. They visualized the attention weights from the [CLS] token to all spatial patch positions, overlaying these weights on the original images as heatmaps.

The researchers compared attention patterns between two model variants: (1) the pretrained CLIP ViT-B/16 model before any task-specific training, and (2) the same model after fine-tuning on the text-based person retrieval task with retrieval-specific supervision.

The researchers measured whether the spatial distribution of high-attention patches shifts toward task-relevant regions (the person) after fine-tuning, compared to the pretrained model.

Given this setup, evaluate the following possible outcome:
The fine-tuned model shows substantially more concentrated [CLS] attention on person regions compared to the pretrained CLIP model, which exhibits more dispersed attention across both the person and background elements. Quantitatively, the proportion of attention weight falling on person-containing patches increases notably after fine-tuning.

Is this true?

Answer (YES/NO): NO